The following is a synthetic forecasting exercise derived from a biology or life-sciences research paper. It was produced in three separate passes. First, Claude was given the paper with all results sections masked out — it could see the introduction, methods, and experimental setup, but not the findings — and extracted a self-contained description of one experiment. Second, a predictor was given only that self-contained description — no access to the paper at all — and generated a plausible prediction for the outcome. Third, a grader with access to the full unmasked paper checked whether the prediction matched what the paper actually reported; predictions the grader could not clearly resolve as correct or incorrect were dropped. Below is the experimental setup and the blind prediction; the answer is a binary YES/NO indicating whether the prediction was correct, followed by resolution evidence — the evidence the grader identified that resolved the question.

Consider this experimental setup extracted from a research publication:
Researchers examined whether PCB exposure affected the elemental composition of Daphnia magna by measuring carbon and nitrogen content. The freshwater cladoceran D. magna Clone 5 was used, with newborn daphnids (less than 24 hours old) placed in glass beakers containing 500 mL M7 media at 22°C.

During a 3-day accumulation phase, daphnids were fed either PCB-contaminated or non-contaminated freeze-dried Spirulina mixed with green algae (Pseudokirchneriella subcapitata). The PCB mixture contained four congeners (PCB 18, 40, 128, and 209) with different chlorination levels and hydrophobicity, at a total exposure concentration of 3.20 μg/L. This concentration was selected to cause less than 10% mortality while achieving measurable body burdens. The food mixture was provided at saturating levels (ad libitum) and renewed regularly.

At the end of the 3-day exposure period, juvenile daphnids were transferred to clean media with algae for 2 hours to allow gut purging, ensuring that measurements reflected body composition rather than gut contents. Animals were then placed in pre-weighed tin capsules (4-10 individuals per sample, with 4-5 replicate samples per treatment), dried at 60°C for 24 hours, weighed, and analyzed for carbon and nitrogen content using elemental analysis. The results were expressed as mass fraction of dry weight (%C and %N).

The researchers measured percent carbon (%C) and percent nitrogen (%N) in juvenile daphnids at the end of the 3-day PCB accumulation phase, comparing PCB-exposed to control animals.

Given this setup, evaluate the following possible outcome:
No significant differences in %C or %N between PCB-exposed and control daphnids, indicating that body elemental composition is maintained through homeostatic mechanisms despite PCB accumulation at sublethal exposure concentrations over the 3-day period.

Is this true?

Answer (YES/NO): YES